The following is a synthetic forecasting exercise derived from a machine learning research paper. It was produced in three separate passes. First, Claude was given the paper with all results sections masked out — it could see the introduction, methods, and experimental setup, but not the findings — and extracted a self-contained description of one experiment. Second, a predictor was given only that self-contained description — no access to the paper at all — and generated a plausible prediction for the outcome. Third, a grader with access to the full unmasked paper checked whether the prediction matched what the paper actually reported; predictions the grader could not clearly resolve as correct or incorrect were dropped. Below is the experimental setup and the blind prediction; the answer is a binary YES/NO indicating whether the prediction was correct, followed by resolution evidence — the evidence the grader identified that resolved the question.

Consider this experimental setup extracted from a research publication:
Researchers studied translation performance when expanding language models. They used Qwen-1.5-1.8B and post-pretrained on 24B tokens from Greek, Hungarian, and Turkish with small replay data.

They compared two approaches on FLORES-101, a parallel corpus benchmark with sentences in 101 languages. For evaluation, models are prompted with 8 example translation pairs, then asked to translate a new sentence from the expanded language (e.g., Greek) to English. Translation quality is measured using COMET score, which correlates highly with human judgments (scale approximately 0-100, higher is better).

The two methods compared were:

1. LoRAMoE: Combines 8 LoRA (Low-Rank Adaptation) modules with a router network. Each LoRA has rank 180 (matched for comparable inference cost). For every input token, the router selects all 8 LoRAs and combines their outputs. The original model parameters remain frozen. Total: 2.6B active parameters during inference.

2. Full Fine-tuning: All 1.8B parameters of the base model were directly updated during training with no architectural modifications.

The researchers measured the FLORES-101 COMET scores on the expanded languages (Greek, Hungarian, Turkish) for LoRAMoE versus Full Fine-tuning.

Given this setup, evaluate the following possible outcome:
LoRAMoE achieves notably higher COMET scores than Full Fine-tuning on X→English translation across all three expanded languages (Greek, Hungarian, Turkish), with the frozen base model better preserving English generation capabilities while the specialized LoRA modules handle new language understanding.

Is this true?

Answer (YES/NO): YES